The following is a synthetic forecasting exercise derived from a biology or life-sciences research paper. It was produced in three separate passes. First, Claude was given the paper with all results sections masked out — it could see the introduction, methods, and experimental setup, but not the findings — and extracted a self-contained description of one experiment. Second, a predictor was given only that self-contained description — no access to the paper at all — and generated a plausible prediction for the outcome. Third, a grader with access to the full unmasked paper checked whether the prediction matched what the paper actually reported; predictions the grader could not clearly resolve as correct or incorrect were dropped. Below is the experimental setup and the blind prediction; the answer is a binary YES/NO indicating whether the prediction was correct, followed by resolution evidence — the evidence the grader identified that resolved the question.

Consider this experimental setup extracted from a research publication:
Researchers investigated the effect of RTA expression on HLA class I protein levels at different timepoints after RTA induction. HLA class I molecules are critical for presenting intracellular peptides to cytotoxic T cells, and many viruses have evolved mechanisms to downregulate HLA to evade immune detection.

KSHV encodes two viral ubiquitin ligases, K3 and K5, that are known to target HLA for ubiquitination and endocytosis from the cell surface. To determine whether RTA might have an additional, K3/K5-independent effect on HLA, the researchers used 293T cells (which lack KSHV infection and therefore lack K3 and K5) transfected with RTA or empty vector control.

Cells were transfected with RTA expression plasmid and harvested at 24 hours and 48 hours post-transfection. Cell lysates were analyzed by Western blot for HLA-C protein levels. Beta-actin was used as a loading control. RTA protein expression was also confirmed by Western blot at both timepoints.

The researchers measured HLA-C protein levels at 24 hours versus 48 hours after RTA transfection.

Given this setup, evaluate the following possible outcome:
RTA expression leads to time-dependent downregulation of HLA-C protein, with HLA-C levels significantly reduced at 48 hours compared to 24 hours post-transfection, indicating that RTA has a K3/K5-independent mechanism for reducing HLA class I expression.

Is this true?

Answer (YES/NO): NO